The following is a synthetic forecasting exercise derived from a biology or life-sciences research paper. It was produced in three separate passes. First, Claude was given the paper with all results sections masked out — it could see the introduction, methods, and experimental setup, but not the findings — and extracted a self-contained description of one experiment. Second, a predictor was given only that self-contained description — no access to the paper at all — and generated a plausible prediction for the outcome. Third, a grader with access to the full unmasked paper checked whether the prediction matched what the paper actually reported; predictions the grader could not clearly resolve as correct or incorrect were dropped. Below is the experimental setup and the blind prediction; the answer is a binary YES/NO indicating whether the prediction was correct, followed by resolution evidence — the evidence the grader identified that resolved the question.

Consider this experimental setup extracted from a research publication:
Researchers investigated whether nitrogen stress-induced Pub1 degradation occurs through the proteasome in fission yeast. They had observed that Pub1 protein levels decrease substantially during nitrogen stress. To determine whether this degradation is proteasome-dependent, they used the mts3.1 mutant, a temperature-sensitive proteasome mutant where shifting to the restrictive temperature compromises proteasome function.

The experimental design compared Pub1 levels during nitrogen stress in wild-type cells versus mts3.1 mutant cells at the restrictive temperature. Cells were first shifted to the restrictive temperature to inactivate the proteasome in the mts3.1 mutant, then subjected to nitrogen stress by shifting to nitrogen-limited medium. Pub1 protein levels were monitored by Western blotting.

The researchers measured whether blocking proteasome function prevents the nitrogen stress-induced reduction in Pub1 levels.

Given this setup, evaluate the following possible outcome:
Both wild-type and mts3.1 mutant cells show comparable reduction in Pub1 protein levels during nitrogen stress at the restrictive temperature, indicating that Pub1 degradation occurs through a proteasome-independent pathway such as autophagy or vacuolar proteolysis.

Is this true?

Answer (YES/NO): NO